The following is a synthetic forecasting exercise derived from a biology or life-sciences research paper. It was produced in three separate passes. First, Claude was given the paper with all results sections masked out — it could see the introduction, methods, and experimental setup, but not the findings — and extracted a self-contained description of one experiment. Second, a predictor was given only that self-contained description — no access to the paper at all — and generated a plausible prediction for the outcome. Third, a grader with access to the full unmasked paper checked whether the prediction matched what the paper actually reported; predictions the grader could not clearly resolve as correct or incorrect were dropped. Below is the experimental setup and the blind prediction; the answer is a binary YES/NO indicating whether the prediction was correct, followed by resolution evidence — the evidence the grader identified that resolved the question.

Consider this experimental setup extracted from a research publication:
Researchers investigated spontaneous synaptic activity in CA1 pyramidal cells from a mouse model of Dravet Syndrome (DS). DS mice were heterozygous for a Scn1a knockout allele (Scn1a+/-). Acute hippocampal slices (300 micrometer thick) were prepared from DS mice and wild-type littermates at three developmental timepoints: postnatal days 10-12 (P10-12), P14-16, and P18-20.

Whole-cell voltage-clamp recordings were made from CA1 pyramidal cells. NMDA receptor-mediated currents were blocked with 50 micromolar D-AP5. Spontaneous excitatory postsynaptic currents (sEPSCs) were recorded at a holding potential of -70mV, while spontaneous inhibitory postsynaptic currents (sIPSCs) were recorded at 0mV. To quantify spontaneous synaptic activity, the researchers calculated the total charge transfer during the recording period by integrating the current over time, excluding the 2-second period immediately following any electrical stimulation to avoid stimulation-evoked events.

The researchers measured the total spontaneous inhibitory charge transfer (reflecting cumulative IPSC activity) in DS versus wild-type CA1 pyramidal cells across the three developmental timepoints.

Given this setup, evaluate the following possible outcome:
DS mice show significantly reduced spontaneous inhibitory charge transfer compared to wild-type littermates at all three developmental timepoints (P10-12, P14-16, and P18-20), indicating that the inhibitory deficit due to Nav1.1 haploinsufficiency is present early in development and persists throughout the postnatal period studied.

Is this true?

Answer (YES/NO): NO